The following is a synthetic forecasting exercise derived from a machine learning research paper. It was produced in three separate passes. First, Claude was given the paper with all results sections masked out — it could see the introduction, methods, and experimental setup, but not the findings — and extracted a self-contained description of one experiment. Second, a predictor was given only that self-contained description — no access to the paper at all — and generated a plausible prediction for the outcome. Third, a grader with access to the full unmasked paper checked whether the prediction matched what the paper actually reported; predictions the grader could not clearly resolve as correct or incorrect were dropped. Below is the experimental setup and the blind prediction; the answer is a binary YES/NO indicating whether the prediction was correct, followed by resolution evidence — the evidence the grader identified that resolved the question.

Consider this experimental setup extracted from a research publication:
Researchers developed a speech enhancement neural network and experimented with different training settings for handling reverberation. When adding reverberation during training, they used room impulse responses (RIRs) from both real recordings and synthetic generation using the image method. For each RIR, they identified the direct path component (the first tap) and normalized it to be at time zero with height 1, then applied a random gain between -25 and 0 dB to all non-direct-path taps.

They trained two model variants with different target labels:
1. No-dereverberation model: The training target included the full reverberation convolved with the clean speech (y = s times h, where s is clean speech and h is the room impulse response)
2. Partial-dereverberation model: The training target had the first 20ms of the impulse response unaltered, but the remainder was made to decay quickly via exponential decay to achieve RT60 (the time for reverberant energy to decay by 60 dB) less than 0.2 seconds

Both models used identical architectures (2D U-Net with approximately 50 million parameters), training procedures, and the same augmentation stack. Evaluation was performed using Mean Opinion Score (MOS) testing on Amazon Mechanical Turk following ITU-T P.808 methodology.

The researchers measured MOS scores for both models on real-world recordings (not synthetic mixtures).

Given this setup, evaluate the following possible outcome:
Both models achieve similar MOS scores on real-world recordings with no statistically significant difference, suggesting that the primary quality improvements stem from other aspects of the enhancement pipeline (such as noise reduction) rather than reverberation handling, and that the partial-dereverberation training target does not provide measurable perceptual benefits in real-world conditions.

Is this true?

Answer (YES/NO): YES